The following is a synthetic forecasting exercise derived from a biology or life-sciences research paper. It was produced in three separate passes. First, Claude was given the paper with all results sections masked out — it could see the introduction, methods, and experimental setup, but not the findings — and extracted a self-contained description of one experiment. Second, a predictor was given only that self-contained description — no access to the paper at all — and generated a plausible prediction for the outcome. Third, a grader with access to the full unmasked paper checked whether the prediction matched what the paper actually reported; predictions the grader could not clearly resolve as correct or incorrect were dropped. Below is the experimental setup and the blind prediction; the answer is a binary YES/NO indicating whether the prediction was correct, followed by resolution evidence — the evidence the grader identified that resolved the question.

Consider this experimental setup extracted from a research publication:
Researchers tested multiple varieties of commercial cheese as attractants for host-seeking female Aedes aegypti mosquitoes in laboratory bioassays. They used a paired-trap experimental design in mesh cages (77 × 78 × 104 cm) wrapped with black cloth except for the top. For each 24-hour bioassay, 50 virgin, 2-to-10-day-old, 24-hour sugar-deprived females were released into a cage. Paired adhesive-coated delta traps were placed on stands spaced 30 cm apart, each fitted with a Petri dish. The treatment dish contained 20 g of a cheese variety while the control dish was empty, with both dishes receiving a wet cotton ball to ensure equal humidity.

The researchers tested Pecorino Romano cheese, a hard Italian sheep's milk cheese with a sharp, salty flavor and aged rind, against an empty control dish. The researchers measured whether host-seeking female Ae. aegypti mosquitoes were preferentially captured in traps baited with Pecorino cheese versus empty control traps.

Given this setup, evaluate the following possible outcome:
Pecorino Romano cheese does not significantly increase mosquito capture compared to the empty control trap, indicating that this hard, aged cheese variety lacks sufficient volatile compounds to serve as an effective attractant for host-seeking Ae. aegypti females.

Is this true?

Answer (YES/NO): NO